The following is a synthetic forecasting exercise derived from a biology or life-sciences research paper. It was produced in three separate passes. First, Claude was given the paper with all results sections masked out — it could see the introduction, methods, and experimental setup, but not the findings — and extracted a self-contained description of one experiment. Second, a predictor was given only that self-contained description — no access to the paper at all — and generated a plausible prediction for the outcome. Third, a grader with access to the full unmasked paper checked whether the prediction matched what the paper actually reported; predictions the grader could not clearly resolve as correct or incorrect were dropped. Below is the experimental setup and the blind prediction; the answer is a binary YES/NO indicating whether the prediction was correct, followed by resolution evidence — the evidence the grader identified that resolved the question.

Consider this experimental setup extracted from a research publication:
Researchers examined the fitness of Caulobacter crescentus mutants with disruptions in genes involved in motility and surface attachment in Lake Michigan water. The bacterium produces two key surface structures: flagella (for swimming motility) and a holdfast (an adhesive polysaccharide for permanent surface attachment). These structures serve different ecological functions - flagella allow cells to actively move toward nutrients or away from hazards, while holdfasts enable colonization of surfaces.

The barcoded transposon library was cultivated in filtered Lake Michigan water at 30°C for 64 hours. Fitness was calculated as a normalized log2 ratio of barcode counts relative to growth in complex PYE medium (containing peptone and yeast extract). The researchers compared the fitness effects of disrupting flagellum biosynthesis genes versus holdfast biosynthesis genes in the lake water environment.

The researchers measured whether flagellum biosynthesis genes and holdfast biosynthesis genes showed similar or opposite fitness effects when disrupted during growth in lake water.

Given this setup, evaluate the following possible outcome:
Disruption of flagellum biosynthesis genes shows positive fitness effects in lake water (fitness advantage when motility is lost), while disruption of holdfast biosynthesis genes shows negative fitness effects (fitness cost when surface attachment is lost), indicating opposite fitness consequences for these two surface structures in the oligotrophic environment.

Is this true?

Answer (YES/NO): YES